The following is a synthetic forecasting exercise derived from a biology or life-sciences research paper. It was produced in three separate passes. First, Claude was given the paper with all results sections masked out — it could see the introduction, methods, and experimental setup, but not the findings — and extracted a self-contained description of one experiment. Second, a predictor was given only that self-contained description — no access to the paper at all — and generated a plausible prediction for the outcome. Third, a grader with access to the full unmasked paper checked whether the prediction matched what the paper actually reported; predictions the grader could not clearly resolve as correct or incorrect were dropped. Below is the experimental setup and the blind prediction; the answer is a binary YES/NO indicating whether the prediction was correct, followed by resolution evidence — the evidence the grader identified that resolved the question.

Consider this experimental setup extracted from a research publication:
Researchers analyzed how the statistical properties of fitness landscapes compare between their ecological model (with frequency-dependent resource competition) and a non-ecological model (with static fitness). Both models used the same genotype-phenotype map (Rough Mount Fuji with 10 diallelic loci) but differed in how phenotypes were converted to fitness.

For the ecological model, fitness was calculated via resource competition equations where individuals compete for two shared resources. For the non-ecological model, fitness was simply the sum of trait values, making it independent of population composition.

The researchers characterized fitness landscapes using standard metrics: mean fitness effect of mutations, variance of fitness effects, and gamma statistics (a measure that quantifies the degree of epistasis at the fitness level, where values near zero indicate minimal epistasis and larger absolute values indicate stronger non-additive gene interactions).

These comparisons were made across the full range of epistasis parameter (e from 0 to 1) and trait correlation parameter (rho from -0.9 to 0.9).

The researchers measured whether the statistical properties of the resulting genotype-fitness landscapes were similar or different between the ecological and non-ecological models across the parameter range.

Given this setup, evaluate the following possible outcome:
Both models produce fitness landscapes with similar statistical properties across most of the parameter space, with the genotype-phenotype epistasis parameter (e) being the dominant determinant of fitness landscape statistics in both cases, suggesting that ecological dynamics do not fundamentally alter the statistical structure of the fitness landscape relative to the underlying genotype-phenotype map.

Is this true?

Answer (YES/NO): YES